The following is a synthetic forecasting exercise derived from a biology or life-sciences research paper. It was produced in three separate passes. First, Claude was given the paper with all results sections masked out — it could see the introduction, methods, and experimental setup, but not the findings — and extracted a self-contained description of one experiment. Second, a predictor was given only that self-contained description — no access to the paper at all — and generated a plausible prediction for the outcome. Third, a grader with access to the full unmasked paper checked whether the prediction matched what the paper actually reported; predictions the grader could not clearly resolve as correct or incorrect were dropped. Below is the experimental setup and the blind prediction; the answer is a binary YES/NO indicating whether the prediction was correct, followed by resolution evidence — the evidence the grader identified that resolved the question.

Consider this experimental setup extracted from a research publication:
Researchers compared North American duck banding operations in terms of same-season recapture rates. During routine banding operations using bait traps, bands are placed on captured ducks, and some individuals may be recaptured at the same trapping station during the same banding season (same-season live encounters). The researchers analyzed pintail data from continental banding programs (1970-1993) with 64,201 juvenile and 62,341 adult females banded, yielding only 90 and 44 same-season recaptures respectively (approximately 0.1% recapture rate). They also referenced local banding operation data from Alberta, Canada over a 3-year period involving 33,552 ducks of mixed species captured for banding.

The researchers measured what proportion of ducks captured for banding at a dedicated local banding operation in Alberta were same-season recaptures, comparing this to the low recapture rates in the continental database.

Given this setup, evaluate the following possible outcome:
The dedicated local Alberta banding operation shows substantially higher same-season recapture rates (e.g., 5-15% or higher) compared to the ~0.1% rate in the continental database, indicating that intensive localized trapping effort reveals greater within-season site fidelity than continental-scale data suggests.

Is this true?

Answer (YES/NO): YES